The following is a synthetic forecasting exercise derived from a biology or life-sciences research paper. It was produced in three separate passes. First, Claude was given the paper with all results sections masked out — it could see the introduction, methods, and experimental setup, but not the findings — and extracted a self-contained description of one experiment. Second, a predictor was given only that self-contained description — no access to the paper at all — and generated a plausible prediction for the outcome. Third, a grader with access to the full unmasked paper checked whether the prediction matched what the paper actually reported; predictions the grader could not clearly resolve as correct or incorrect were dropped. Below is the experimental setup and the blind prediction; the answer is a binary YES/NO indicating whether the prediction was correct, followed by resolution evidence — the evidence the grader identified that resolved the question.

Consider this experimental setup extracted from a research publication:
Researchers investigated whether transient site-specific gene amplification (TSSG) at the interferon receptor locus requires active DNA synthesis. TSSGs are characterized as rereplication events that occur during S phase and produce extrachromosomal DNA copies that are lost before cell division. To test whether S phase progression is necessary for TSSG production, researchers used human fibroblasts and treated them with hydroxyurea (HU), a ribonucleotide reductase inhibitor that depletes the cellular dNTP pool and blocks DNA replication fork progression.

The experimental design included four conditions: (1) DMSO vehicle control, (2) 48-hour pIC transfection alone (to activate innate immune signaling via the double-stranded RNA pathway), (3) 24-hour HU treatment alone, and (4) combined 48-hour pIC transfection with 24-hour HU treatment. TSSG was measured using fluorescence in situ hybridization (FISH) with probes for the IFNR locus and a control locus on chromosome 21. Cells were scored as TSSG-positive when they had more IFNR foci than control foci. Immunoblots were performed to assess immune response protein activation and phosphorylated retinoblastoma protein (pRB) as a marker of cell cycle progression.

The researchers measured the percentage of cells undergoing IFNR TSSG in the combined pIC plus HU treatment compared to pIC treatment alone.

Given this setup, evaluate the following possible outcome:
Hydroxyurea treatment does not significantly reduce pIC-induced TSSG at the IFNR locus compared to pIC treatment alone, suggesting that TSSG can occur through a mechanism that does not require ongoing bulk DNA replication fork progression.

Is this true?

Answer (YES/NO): NO